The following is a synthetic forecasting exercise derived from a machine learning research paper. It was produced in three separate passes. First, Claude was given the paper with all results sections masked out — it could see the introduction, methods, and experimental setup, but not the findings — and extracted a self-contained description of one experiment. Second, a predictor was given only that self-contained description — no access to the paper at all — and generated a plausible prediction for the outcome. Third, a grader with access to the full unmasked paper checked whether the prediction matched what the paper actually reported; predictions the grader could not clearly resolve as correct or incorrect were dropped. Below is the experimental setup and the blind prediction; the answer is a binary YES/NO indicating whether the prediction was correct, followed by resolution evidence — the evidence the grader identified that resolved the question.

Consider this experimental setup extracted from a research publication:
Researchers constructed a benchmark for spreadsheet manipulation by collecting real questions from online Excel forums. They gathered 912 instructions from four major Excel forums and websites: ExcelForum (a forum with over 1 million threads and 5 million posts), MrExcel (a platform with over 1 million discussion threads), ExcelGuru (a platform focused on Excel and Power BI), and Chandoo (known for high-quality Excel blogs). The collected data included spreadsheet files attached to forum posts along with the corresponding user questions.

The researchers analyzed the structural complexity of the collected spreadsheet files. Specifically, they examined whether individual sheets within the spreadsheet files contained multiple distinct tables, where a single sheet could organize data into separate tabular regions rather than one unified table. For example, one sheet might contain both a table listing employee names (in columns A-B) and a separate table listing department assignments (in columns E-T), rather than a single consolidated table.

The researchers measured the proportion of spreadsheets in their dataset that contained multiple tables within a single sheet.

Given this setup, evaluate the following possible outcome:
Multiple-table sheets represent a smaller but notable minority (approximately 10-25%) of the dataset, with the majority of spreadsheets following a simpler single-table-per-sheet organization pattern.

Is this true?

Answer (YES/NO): NO